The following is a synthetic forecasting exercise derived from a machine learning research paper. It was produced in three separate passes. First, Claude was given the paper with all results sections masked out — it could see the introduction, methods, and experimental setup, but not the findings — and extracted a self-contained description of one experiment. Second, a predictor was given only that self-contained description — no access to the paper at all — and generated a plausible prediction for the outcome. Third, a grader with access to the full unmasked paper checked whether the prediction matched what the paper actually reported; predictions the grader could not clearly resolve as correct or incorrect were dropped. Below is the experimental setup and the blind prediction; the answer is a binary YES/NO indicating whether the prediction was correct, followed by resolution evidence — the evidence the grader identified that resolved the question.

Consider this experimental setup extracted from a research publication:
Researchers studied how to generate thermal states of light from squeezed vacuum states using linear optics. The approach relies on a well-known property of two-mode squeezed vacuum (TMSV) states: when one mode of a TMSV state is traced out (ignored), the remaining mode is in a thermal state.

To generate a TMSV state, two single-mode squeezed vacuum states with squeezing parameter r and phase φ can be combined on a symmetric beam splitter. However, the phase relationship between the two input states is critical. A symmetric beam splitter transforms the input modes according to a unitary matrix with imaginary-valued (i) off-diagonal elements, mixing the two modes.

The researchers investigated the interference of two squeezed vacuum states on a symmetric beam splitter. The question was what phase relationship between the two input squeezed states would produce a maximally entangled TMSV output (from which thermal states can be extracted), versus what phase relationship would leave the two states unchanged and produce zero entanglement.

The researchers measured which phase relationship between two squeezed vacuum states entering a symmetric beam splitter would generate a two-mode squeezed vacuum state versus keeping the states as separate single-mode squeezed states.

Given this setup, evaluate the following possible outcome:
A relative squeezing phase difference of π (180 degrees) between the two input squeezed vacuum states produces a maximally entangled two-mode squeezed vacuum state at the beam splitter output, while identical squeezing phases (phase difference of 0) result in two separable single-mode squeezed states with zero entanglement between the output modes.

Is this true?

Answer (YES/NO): NO